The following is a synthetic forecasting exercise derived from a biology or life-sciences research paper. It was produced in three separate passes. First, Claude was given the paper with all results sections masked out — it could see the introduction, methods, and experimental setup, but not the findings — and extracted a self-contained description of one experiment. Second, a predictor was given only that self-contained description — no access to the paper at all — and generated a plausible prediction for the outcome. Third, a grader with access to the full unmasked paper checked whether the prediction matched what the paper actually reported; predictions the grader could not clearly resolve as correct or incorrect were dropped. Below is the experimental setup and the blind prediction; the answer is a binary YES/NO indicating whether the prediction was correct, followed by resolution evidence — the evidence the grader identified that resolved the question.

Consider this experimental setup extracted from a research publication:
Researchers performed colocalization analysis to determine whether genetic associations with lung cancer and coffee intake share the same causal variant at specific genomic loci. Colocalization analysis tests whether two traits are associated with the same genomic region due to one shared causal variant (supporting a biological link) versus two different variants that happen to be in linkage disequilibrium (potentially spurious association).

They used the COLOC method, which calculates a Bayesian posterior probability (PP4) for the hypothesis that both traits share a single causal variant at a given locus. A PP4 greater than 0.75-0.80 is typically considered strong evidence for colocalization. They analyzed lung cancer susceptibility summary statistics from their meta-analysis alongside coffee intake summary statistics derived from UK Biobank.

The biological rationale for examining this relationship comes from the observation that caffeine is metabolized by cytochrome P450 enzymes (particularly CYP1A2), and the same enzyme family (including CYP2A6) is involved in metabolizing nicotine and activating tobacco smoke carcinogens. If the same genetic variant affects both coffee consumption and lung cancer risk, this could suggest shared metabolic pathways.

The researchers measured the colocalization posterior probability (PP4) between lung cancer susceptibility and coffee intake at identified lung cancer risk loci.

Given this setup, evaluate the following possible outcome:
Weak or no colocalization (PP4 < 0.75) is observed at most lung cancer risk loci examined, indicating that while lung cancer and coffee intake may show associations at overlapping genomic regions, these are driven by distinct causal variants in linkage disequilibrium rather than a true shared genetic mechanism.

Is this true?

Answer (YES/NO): YES